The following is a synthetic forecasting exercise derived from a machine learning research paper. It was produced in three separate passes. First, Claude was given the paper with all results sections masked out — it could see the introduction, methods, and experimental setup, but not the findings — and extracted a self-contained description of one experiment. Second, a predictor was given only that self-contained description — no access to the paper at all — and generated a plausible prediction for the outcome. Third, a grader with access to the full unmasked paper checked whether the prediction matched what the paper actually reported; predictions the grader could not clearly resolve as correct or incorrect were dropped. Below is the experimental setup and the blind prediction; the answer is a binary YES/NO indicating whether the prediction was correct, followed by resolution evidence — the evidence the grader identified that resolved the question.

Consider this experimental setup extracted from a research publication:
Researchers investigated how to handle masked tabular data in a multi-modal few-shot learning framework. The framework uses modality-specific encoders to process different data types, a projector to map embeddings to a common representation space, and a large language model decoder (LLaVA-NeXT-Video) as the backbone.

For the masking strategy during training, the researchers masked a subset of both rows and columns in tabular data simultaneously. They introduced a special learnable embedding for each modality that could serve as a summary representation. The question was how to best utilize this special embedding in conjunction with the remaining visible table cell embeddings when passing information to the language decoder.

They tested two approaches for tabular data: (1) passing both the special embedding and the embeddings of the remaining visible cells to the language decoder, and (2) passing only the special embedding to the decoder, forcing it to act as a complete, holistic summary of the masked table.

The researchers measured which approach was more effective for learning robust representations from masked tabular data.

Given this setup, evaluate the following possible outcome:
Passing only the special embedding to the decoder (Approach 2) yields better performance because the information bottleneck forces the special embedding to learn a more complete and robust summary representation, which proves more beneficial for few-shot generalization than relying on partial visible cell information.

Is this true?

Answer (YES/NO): YES